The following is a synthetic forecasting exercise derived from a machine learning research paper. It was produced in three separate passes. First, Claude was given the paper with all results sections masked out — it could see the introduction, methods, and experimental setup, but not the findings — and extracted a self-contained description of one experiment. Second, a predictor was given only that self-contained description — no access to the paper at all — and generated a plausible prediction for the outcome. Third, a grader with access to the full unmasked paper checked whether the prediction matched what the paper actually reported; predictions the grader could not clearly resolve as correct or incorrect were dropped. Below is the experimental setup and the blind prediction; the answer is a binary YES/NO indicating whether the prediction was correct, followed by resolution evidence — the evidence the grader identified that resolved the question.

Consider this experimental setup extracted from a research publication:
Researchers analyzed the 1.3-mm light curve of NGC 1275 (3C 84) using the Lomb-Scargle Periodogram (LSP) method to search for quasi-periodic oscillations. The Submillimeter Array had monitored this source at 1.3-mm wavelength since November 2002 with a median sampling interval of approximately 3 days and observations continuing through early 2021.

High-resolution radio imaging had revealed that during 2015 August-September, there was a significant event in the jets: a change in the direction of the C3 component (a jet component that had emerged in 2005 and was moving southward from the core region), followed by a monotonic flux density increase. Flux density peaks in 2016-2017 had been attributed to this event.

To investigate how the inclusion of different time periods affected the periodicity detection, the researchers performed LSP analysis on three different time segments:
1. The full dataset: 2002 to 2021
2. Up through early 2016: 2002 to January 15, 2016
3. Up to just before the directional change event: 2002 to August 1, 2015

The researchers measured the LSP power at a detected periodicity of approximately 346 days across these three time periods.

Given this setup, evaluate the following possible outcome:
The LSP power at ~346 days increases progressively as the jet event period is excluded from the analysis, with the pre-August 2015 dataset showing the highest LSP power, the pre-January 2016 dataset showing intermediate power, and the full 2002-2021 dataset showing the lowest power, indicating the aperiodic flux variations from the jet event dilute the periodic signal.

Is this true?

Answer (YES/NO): NO